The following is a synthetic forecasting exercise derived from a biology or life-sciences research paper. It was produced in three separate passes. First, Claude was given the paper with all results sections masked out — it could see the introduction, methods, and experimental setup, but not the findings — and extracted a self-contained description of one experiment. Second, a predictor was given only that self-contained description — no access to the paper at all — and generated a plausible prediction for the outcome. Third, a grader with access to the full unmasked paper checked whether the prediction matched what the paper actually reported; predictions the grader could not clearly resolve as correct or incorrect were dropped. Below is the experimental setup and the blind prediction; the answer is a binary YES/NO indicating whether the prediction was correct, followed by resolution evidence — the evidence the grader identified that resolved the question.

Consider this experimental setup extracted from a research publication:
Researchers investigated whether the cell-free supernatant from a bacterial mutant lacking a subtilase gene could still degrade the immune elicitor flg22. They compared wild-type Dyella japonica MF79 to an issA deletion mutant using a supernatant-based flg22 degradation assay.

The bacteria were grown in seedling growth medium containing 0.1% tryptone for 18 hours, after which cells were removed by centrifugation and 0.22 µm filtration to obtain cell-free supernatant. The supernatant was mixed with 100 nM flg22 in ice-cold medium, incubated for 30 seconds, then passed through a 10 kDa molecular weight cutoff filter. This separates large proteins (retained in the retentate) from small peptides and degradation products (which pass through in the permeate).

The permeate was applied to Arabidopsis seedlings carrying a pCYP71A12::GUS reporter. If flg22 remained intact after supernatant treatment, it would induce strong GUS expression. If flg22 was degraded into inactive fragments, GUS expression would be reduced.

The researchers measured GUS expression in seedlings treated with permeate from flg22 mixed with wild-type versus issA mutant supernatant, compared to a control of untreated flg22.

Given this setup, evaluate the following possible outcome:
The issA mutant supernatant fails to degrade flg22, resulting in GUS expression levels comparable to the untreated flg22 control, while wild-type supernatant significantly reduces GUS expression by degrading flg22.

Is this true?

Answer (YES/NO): YES